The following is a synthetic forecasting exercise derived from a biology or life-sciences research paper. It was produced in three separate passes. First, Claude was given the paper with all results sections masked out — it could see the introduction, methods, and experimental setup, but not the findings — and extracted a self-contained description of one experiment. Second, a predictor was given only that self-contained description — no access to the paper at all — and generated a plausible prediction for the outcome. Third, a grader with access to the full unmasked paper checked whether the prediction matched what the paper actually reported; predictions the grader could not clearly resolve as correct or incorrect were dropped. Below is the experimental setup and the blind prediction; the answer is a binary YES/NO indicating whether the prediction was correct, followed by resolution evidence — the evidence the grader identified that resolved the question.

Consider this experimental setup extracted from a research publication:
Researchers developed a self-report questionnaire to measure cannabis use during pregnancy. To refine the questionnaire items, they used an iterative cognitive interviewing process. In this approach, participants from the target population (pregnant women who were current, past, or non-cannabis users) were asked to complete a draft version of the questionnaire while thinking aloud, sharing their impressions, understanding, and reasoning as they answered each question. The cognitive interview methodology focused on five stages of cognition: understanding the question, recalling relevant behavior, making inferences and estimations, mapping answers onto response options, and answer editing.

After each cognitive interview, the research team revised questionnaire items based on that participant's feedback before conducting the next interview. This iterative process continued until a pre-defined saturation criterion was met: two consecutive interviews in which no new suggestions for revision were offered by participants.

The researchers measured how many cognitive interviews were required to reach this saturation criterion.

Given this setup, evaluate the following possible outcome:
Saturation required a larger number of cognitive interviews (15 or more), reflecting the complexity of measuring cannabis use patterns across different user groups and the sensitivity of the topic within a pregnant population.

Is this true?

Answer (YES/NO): YES